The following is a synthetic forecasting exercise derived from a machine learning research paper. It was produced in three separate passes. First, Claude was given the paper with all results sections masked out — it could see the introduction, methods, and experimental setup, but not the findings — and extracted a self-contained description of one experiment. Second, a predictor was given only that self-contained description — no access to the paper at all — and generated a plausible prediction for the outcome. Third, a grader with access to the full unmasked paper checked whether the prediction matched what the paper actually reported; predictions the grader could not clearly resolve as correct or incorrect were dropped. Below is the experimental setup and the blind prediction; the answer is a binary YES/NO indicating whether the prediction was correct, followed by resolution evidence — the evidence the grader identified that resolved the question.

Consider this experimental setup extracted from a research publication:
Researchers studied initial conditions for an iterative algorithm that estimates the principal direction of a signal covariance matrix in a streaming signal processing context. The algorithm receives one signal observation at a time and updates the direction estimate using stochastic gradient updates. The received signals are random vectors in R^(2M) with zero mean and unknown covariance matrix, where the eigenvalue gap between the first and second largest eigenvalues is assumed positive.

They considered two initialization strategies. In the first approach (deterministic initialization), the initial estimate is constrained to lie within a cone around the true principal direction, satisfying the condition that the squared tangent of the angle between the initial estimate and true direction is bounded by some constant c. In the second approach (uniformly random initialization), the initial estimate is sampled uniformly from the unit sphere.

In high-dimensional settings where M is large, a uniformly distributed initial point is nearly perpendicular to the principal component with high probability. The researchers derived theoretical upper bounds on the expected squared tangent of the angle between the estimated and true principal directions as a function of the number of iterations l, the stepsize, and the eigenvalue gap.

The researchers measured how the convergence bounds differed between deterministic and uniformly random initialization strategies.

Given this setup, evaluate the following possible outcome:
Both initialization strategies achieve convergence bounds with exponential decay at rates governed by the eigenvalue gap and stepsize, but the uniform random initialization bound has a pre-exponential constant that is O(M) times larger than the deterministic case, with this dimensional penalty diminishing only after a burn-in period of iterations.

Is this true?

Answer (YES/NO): NO